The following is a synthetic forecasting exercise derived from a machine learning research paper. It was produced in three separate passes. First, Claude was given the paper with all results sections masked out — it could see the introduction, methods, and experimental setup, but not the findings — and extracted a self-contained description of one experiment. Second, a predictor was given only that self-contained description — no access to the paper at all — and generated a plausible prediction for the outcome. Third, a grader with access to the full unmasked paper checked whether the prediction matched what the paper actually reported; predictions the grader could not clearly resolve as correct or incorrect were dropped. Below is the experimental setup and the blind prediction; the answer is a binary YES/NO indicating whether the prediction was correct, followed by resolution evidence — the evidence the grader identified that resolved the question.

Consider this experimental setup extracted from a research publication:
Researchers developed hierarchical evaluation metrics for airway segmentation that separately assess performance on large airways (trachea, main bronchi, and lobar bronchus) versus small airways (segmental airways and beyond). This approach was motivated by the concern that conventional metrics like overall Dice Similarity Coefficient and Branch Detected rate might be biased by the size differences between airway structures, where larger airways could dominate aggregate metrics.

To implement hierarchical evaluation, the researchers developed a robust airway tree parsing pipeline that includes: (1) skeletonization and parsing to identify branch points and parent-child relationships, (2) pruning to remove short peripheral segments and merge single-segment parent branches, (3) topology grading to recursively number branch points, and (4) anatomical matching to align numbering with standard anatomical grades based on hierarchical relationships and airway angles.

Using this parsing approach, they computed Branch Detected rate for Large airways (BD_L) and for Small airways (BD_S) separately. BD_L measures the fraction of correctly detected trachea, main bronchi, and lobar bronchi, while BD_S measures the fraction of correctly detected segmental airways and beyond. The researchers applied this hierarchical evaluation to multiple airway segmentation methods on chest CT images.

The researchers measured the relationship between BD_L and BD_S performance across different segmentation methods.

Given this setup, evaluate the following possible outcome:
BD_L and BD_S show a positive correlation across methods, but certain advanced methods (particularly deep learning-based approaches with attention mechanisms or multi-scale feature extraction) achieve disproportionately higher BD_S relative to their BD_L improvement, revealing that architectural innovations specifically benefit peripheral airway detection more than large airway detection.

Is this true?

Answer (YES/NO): NO